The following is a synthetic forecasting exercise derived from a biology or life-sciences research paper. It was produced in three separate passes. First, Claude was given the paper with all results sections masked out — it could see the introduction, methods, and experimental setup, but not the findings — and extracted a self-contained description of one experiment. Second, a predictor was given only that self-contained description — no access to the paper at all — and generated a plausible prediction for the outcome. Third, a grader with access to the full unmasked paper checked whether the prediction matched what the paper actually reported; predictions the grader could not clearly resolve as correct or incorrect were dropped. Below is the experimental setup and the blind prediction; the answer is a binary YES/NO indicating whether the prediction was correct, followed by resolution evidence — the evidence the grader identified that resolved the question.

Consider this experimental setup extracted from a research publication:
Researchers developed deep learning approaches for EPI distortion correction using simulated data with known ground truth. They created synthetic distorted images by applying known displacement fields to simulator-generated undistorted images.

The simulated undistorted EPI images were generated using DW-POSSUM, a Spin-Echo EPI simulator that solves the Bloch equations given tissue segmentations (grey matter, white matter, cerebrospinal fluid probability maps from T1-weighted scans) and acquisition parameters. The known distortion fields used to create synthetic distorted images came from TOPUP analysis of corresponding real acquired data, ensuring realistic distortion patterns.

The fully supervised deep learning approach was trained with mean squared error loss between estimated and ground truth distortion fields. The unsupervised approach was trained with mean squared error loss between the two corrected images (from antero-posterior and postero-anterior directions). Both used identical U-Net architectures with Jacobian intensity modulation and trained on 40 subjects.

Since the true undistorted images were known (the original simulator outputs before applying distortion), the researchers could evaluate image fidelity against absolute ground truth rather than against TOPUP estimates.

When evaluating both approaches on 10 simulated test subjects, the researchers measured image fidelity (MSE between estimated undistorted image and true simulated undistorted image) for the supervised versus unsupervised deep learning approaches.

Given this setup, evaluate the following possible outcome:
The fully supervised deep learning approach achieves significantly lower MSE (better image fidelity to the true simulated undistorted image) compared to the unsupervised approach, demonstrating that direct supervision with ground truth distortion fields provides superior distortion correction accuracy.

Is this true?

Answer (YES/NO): NO